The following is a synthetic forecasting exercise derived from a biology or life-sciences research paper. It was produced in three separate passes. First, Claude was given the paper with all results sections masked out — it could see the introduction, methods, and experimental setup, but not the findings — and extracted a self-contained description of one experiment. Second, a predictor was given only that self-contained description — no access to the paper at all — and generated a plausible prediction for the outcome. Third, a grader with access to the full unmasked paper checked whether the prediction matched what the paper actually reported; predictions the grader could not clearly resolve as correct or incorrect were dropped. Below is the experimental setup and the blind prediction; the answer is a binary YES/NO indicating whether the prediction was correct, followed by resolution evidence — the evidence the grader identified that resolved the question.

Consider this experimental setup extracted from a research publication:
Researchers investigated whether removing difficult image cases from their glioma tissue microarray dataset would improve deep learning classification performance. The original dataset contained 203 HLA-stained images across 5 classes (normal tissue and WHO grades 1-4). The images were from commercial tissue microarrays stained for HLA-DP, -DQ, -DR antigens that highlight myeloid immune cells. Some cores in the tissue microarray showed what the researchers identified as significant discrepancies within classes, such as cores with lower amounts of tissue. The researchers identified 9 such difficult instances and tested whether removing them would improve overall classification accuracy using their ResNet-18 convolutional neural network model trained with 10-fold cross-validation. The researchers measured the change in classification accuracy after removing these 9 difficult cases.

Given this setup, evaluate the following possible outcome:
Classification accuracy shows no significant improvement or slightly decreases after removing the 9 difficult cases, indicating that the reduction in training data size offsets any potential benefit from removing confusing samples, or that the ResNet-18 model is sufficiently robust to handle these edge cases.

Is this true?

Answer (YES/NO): YES